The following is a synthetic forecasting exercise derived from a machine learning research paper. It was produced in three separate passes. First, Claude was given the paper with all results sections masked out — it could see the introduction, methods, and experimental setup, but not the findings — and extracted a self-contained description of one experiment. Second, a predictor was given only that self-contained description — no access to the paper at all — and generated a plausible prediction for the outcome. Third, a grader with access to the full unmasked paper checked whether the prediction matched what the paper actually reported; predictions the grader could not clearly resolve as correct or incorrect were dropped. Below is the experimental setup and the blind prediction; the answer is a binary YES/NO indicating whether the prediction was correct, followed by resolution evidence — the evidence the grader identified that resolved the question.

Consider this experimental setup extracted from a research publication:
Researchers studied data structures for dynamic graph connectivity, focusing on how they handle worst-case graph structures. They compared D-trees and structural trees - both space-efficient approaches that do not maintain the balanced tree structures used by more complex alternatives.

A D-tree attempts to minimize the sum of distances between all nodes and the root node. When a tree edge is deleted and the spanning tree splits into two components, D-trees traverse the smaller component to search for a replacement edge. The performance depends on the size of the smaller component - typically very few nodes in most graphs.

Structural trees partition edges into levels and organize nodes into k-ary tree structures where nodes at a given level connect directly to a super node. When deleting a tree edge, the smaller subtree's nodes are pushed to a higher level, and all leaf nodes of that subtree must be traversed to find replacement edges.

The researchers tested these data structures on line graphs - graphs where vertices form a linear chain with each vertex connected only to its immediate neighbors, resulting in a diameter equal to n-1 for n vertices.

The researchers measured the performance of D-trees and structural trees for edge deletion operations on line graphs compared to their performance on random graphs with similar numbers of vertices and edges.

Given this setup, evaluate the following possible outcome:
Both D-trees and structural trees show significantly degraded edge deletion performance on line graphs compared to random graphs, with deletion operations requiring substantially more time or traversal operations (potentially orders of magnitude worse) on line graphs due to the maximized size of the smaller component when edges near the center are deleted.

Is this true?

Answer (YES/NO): YES